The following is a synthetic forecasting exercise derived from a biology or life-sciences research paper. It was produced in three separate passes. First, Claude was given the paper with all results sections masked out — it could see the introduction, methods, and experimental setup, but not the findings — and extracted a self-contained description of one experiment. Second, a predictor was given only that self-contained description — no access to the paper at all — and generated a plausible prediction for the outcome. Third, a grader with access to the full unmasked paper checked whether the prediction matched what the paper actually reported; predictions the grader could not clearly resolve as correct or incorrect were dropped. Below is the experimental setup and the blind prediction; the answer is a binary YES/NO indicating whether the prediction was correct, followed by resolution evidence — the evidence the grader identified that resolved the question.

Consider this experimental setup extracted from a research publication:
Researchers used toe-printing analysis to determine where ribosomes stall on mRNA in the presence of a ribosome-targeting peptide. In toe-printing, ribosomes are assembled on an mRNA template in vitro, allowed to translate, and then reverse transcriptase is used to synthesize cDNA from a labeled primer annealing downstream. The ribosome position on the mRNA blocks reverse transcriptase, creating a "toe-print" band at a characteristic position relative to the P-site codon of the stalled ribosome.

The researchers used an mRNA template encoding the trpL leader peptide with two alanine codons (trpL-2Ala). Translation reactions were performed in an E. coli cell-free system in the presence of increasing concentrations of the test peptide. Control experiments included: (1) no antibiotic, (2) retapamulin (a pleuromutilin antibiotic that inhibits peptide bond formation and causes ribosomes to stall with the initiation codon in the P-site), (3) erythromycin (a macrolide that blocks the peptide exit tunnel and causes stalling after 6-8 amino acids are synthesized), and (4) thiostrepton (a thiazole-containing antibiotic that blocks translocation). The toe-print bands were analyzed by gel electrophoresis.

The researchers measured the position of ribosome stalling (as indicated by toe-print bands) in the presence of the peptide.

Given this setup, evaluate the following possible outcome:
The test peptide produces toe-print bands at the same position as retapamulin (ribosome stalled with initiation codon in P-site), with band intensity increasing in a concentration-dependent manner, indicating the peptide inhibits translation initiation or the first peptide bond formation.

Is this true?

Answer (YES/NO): NO